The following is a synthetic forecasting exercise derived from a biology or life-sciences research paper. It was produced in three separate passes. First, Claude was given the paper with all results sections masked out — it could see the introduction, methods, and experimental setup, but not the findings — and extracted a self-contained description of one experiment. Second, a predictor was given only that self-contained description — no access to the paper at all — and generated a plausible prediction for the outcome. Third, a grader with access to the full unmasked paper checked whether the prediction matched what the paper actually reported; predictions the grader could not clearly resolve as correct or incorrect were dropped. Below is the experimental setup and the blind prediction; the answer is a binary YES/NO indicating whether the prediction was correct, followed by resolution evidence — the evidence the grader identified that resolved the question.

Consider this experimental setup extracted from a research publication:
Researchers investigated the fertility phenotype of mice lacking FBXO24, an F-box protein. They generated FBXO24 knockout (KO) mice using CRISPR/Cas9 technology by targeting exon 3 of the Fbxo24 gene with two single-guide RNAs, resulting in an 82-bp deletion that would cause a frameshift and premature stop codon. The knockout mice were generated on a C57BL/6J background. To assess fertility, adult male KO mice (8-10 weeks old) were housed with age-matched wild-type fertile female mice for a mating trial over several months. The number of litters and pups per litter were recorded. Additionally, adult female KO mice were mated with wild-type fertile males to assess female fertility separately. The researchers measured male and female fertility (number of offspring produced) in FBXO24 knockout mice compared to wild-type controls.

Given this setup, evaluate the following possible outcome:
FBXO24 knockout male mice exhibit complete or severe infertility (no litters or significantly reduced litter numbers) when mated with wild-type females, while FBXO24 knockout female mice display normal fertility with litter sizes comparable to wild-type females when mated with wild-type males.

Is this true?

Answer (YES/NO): YES